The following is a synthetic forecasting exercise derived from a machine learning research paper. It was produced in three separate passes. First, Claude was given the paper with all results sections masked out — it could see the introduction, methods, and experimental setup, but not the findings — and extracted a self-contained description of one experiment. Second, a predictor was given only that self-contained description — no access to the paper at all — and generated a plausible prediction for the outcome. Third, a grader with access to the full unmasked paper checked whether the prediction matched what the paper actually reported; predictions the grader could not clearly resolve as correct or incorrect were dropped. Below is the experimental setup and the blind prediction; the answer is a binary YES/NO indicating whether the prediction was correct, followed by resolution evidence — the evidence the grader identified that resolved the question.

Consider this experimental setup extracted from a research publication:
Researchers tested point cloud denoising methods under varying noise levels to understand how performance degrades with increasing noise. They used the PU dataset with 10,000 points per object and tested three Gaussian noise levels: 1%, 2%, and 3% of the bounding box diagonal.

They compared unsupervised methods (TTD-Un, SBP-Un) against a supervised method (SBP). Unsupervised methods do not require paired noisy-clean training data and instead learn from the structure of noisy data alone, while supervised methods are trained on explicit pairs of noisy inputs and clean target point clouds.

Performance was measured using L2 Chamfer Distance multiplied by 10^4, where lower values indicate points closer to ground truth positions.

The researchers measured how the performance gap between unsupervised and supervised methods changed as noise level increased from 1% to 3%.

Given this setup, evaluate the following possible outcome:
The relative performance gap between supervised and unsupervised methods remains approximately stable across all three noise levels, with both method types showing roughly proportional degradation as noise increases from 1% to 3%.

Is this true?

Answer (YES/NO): NO